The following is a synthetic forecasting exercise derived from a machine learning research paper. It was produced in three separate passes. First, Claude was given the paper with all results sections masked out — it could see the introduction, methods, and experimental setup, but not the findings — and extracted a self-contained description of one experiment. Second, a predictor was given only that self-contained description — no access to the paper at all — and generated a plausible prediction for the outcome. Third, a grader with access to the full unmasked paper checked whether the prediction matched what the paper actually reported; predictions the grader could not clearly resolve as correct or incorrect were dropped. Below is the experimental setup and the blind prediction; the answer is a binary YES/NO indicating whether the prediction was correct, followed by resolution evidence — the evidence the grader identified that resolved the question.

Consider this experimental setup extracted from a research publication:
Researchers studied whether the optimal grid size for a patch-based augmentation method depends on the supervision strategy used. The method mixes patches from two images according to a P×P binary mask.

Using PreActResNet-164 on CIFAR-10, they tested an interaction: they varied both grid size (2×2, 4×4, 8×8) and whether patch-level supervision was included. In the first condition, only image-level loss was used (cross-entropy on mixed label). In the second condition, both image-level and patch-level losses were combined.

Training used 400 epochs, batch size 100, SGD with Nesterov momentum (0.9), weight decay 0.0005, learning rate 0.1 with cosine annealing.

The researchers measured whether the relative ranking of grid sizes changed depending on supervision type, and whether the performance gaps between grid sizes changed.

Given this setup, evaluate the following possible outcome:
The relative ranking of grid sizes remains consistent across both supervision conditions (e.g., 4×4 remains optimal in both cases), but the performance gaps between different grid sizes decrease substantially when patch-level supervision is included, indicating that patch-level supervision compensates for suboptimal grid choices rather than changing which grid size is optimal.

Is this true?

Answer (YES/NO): NO